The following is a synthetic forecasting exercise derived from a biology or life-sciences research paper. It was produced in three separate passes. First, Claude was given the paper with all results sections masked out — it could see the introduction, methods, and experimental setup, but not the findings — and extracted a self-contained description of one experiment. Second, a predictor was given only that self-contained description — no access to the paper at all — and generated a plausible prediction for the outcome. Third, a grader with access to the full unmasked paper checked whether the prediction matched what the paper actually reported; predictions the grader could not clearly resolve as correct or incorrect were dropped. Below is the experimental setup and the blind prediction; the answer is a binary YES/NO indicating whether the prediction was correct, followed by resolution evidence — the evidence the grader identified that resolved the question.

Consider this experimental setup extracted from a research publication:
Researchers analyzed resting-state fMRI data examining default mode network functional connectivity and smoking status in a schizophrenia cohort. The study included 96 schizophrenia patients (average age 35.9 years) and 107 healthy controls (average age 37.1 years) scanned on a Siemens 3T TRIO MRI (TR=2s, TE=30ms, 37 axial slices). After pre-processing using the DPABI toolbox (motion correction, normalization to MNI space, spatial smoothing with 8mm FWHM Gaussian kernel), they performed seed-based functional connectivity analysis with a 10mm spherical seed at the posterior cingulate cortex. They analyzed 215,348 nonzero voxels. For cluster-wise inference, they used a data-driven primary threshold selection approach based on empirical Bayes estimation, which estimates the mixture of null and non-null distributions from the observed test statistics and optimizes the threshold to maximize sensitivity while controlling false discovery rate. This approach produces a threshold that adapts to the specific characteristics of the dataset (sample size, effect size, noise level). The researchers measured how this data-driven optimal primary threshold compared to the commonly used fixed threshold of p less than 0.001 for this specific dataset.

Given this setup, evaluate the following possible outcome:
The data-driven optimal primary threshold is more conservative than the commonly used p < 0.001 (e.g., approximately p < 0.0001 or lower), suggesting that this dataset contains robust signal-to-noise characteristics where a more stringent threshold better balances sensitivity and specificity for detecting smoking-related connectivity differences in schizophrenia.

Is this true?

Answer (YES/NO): NO